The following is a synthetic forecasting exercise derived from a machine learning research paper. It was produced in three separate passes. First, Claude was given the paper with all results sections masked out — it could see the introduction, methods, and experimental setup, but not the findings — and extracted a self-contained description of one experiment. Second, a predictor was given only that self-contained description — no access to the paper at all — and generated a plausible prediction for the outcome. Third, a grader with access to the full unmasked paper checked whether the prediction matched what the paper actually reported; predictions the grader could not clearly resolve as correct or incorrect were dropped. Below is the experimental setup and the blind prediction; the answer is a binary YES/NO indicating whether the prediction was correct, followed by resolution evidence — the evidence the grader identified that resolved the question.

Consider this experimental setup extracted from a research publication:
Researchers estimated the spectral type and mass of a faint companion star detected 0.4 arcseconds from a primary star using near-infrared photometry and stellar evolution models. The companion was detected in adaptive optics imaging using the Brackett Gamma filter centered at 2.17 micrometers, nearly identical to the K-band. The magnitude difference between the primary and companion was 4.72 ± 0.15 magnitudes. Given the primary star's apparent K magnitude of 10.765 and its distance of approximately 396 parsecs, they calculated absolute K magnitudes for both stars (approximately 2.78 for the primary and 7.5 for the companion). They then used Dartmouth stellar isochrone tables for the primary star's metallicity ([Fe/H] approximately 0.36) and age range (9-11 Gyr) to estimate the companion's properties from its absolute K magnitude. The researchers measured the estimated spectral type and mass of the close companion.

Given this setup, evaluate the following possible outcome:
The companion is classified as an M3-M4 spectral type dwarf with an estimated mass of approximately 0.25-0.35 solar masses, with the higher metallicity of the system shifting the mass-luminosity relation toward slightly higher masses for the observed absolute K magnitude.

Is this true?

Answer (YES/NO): NO